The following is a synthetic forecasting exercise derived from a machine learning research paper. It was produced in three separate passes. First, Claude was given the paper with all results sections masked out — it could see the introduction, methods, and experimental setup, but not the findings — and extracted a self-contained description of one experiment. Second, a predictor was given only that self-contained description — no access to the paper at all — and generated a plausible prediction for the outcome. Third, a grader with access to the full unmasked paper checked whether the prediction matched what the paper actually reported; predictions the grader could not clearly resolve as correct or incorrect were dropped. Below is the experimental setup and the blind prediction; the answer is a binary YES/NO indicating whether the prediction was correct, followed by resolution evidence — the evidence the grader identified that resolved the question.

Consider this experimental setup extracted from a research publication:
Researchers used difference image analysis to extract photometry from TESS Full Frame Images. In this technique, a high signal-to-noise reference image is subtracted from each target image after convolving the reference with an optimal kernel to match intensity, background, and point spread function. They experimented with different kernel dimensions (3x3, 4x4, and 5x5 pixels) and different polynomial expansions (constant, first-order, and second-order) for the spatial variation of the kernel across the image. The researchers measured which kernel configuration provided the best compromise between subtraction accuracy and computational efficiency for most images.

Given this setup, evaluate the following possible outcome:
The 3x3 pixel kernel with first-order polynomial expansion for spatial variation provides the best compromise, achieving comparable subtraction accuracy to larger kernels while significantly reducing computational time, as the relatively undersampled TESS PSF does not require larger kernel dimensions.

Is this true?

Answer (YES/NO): NO